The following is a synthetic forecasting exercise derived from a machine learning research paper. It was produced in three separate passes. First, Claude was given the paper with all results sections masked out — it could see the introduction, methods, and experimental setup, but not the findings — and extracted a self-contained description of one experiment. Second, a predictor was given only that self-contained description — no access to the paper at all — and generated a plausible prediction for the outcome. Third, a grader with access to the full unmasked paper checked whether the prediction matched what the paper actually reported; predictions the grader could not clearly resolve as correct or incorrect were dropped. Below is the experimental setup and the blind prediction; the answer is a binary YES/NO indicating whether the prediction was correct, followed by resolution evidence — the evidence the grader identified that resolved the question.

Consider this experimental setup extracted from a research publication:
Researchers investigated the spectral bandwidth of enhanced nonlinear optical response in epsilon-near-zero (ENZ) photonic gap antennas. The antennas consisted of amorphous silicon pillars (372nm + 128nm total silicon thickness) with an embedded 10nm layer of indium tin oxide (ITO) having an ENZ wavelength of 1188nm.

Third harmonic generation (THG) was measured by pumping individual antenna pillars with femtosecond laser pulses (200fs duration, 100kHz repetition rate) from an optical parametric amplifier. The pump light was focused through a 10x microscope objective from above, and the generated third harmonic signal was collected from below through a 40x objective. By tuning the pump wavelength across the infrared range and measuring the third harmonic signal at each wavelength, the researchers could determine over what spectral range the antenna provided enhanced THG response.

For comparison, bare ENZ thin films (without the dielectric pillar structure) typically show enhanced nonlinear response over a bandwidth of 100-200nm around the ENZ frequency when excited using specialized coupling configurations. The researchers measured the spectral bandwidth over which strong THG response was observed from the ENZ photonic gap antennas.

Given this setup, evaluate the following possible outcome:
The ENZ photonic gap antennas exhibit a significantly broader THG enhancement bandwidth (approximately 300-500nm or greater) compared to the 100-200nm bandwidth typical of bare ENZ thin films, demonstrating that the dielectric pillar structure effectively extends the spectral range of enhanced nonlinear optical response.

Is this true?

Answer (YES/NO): YES